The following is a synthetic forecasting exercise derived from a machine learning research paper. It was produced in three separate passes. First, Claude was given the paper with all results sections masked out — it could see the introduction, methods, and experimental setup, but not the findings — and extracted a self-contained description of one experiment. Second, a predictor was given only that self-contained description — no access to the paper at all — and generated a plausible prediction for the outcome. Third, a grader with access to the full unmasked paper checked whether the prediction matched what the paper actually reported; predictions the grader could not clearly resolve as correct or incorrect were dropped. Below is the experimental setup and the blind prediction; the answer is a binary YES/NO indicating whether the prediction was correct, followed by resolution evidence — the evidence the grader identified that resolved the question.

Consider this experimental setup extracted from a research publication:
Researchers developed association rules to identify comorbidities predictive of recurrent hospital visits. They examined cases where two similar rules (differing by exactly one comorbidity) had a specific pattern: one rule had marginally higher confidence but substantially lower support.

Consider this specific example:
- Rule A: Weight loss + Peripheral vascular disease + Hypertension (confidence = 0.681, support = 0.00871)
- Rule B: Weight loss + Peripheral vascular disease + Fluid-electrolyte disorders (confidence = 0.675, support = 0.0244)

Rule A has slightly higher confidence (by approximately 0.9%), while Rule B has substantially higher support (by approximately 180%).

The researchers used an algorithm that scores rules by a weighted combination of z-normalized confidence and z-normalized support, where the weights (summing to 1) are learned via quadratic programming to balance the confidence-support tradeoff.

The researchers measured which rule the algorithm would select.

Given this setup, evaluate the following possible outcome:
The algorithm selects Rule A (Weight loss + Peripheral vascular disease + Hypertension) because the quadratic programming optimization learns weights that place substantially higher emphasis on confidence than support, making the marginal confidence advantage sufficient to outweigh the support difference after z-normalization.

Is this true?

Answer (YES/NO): NO